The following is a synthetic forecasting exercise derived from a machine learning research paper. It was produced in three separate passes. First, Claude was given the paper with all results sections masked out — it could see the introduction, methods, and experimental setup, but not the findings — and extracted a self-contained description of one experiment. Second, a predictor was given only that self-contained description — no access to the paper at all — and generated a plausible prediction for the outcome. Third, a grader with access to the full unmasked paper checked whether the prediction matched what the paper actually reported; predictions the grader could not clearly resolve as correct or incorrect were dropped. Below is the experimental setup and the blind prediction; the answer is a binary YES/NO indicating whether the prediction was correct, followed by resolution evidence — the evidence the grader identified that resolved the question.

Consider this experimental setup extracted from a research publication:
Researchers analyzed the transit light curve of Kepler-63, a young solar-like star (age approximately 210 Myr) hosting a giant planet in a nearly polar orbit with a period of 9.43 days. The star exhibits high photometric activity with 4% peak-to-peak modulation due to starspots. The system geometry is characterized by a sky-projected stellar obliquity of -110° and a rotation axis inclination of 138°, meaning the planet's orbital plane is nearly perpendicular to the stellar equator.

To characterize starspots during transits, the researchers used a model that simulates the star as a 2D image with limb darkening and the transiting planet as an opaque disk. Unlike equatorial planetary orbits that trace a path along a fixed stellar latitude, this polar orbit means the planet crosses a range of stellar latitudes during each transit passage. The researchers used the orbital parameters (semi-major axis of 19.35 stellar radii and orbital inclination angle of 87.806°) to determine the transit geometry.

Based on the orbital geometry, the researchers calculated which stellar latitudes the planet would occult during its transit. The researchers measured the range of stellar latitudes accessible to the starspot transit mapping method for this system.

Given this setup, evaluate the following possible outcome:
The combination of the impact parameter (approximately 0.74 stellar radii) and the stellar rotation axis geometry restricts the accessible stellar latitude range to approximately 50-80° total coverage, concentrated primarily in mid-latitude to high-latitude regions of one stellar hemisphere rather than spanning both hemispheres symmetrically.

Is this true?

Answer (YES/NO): NO